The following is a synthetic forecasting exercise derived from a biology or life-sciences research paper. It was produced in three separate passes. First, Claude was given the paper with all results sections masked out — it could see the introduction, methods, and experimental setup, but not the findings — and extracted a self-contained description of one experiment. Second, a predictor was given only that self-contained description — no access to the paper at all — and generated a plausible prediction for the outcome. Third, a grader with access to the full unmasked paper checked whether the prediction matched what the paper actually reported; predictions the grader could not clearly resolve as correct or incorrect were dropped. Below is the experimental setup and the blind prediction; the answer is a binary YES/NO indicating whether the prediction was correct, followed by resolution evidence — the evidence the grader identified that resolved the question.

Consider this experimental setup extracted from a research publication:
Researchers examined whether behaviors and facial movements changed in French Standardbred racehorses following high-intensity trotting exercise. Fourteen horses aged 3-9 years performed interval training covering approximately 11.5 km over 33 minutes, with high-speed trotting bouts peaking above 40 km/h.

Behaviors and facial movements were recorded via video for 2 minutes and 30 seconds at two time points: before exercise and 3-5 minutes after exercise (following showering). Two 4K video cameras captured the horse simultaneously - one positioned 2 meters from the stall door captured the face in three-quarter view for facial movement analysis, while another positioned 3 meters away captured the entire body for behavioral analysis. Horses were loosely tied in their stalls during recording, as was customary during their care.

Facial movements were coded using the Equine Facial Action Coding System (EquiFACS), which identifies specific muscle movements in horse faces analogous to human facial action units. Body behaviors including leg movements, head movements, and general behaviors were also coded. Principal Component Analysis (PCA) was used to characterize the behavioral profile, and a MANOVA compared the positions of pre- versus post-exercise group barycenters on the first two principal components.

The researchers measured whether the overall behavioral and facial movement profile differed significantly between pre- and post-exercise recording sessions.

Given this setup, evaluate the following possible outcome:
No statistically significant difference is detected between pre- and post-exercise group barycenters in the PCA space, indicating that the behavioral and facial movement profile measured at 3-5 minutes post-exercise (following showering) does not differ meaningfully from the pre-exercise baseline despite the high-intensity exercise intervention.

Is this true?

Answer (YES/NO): NO